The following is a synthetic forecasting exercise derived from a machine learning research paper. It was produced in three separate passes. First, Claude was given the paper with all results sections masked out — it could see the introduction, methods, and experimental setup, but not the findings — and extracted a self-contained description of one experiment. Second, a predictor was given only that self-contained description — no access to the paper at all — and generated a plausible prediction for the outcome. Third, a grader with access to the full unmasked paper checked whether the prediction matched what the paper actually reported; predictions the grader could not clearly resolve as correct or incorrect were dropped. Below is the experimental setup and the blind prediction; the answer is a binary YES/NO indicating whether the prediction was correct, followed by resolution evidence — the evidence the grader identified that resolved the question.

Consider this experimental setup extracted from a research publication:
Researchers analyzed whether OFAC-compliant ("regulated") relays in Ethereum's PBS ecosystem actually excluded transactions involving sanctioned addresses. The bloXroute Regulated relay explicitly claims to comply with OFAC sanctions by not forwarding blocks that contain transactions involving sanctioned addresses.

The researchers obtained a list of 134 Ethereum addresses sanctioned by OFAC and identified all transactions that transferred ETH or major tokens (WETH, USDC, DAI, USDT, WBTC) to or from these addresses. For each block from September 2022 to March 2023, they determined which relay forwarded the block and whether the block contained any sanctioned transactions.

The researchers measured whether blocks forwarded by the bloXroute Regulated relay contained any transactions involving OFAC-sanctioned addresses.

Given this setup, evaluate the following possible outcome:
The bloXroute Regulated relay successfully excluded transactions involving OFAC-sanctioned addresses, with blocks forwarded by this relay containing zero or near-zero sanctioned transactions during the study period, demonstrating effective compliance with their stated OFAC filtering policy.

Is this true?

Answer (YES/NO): NO